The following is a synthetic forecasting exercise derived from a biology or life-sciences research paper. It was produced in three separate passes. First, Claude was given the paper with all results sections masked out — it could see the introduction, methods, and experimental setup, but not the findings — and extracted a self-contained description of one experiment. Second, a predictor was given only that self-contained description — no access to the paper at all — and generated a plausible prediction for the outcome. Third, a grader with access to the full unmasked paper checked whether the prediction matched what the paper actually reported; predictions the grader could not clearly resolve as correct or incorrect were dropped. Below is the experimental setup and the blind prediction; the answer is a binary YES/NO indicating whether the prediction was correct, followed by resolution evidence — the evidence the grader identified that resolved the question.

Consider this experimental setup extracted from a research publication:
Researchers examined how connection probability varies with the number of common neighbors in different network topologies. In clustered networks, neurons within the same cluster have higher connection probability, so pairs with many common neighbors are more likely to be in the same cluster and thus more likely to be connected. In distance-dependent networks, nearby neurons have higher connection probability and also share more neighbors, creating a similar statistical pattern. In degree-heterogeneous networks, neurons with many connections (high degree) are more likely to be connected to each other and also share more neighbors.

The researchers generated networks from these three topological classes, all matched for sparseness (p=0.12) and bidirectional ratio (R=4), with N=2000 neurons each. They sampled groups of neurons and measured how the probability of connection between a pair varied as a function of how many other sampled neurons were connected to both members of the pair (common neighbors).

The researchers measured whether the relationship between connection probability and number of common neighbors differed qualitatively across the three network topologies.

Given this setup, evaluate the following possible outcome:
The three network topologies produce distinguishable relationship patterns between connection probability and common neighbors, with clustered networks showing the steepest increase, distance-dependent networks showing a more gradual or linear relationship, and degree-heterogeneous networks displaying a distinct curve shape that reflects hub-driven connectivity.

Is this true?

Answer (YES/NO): NO